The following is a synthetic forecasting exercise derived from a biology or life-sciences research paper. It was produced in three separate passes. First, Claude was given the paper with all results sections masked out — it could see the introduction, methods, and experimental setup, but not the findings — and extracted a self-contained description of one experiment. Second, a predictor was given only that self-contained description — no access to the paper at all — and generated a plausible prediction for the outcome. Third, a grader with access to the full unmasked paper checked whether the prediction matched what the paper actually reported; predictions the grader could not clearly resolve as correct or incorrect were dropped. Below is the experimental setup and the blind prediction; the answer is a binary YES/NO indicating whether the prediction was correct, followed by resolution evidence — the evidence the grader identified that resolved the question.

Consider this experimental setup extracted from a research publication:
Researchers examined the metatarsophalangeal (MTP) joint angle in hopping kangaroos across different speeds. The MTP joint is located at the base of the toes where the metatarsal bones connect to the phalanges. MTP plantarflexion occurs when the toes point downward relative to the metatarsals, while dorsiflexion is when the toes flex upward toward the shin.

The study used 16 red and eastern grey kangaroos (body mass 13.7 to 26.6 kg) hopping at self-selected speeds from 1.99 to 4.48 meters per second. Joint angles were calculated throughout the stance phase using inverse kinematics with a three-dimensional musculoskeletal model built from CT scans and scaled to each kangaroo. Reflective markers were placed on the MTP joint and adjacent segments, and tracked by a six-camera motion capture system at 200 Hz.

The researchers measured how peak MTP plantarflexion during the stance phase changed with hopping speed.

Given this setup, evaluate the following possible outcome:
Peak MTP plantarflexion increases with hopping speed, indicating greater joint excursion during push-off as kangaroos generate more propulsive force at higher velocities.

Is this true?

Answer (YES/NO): NO